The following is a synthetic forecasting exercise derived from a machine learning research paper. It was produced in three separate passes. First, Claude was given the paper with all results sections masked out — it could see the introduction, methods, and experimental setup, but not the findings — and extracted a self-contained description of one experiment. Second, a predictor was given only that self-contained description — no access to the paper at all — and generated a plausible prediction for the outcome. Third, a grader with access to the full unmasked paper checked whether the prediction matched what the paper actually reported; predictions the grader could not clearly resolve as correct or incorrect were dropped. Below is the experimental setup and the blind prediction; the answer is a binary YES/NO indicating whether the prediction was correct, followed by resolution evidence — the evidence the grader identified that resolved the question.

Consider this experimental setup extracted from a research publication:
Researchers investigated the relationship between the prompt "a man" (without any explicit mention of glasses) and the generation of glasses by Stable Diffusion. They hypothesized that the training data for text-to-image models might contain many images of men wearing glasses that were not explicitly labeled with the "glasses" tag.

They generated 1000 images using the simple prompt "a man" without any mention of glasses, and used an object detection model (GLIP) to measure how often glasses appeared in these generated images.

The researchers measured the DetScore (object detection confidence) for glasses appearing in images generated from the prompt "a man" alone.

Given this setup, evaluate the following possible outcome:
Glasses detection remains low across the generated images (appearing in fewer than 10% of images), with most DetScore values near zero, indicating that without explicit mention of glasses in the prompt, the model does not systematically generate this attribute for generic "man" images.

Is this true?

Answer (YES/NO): NO